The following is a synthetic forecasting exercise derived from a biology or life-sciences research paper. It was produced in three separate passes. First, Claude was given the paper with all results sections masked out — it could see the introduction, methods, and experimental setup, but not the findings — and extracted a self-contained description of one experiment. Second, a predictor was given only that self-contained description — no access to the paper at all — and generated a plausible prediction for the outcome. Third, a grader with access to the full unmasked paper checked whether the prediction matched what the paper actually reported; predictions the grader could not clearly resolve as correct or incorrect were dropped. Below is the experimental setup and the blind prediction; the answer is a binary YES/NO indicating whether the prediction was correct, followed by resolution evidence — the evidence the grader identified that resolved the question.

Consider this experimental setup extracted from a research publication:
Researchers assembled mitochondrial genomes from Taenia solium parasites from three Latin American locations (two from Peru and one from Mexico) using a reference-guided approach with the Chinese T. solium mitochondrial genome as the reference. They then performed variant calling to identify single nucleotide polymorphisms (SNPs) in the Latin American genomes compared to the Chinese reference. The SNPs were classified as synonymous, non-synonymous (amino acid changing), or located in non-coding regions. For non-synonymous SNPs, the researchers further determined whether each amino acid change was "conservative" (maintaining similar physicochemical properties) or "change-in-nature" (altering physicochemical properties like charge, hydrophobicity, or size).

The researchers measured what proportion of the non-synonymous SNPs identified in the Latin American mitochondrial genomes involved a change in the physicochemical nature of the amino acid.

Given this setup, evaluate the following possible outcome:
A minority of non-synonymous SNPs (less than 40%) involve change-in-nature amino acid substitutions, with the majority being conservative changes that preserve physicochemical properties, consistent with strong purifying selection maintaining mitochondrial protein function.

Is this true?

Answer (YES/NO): NO